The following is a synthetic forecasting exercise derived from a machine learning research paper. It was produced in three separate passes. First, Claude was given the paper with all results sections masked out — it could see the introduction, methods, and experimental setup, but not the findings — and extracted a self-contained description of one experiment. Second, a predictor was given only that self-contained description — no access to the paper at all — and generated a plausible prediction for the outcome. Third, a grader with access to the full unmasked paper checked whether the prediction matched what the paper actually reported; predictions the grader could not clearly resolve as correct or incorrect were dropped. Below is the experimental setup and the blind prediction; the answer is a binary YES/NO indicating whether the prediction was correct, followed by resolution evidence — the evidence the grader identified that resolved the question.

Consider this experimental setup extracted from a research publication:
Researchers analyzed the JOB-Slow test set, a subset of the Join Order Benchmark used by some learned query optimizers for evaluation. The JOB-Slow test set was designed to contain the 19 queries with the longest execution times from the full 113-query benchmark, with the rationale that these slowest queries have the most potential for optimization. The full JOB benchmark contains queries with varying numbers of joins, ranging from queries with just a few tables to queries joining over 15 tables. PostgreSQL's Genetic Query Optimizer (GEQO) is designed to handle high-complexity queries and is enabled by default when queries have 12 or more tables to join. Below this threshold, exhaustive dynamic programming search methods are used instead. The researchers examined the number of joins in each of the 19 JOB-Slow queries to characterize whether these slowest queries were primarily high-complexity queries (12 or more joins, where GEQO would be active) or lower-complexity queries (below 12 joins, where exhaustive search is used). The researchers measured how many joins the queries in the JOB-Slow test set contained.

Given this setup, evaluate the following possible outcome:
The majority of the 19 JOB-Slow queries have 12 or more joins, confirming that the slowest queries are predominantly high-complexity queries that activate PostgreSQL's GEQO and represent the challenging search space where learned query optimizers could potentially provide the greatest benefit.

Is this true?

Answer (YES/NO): NO